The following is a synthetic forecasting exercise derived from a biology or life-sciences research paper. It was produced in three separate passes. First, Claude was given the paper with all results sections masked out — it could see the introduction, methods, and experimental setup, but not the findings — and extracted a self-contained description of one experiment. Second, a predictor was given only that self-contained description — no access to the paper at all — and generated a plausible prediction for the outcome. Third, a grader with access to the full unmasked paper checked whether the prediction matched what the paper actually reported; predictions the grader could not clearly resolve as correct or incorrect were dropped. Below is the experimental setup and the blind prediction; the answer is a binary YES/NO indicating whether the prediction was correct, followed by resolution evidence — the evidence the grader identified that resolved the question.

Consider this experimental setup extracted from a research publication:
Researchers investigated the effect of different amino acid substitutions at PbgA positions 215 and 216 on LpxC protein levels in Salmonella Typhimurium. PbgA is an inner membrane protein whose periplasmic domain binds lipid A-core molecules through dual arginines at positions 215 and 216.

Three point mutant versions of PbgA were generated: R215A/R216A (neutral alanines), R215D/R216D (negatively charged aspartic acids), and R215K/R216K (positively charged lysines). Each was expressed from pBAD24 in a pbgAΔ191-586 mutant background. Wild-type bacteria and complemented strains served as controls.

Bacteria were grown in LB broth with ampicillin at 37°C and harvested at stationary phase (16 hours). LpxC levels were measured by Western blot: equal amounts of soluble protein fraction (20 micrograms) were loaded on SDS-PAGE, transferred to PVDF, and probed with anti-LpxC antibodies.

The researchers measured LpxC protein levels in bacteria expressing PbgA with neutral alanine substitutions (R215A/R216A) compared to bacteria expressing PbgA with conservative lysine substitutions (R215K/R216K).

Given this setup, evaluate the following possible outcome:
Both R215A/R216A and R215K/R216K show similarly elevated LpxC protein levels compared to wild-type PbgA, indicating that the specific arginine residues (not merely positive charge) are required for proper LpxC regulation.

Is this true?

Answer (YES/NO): NO